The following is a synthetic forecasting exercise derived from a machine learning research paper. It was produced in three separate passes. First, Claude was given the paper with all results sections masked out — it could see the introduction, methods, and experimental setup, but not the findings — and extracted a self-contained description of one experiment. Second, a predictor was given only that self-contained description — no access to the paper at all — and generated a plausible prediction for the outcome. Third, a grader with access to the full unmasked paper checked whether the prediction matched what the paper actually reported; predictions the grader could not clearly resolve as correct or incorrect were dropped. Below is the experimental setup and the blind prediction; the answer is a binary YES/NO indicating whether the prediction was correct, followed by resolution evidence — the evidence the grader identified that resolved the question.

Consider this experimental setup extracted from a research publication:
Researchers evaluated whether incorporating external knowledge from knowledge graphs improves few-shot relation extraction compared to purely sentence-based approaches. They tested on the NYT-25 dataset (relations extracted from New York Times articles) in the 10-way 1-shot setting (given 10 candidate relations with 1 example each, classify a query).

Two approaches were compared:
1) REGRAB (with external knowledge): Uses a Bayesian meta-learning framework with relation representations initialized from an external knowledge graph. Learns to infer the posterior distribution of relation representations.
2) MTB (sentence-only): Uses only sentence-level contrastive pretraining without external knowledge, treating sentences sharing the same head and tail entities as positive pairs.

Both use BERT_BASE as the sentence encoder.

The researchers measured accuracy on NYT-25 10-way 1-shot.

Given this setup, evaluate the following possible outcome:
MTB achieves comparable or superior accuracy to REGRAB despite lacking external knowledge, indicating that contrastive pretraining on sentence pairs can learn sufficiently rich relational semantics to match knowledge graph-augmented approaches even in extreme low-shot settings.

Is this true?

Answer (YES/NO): YES